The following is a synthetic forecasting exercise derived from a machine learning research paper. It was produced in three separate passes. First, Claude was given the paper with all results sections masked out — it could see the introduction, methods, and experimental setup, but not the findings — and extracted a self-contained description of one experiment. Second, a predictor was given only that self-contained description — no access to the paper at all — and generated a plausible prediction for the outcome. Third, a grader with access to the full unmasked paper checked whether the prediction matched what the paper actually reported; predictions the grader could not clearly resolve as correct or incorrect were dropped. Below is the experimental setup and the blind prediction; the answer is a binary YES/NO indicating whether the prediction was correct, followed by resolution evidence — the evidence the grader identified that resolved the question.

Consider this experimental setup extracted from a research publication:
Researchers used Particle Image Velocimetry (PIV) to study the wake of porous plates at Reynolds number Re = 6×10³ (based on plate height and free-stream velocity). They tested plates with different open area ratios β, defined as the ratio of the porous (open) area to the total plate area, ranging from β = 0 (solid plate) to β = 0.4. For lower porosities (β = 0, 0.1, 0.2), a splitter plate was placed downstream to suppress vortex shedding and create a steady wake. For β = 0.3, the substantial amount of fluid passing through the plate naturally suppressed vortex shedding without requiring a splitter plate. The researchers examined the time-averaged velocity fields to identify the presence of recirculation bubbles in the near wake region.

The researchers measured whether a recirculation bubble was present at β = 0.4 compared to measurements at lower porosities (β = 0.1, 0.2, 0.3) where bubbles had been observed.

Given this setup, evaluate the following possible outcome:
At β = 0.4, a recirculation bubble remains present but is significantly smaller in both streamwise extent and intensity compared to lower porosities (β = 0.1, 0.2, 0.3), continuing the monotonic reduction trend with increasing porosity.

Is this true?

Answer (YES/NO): NO